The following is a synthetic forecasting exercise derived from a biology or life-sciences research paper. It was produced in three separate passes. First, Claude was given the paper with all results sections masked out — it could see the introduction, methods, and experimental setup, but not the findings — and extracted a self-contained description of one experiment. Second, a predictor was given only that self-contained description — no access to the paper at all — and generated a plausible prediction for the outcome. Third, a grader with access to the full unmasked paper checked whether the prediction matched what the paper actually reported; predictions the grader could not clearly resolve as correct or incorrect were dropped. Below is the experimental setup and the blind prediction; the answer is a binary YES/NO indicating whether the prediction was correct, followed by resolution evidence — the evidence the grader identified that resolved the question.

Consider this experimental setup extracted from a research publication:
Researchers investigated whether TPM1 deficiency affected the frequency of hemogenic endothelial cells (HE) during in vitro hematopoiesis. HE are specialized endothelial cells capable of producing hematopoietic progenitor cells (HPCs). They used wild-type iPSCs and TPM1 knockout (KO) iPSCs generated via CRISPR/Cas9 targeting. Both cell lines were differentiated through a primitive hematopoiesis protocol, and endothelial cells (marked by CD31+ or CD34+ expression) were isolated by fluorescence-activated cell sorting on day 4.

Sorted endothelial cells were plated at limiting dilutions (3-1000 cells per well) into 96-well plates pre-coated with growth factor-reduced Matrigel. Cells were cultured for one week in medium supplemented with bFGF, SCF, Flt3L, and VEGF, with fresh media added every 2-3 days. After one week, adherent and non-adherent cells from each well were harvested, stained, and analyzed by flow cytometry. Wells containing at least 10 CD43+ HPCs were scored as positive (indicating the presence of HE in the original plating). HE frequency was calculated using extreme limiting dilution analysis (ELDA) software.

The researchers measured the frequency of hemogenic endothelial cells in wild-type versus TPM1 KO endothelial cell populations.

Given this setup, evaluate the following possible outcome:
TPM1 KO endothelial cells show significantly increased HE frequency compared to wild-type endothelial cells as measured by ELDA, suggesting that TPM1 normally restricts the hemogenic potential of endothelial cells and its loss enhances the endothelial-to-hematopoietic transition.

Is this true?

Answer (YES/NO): YES